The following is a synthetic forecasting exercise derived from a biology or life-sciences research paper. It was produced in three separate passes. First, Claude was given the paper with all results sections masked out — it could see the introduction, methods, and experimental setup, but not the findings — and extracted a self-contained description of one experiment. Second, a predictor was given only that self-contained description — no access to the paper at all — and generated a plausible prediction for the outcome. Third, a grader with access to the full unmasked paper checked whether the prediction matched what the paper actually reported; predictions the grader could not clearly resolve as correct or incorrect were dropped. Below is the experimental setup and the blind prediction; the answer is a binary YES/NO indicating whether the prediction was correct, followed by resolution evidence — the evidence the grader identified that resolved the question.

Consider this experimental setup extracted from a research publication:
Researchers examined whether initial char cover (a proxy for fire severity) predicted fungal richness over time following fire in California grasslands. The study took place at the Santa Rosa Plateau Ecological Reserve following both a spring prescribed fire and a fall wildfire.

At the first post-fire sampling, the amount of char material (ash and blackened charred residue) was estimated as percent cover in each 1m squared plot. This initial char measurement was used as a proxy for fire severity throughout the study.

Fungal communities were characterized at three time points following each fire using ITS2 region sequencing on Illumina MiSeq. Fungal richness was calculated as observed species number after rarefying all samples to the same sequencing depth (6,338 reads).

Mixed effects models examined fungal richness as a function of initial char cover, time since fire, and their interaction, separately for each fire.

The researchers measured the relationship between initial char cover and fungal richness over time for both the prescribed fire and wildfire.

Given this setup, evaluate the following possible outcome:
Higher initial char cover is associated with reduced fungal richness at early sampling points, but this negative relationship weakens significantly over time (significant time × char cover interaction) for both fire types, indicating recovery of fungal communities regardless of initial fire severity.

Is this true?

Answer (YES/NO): NO